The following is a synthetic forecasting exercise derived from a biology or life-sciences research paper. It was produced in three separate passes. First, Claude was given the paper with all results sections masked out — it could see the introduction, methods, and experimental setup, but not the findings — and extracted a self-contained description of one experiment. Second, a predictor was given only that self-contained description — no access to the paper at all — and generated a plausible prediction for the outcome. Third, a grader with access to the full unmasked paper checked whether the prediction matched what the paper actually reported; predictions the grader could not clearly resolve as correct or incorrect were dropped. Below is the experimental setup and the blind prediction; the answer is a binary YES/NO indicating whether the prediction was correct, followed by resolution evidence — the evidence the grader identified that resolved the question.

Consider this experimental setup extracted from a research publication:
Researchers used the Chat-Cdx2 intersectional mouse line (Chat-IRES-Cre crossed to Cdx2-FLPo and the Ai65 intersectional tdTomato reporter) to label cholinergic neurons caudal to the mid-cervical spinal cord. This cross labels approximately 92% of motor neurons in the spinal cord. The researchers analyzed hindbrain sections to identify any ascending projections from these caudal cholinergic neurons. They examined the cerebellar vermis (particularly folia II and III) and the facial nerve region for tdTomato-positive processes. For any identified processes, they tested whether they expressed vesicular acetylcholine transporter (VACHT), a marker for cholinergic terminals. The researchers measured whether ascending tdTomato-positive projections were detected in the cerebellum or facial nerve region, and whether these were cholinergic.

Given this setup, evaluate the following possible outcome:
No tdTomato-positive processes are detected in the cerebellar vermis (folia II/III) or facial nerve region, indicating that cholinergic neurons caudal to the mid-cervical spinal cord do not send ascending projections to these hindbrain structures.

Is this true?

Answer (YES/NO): NO